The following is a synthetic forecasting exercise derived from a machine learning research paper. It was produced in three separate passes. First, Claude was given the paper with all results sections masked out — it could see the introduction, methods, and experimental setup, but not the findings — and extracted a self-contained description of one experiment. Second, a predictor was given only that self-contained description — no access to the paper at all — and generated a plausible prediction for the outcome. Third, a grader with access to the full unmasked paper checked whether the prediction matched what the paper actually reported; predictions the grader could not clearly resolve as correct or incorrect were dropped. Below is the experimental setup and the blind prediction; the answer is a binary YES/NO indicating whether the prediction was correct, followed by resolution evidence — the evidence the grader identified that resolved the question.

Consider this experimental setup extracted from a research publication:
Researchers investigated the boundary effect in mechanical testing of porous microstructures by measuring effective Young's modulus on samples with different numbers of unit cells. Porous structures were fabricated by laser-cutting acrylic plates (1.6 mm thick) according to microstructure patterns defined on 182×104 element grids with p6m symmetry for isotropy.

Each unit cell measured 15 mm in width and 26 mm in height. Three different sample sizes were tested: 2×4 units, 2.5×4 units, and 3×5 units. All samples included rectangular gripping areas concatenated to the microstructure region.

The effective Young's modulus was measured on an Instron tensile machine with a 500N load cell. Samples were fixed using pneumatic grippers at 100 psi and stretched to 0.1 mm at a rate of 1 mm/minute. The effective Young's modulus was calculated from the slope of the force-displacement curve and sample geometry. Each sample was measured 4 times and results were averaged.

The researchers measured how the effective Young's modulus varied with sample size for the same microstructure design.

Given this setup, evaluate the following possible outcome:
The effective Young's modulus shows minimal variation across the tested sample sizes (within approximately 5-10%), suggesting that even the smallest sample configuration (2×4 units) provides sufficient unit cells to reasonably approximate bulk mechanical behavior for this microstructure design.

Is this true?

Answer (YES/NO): NO